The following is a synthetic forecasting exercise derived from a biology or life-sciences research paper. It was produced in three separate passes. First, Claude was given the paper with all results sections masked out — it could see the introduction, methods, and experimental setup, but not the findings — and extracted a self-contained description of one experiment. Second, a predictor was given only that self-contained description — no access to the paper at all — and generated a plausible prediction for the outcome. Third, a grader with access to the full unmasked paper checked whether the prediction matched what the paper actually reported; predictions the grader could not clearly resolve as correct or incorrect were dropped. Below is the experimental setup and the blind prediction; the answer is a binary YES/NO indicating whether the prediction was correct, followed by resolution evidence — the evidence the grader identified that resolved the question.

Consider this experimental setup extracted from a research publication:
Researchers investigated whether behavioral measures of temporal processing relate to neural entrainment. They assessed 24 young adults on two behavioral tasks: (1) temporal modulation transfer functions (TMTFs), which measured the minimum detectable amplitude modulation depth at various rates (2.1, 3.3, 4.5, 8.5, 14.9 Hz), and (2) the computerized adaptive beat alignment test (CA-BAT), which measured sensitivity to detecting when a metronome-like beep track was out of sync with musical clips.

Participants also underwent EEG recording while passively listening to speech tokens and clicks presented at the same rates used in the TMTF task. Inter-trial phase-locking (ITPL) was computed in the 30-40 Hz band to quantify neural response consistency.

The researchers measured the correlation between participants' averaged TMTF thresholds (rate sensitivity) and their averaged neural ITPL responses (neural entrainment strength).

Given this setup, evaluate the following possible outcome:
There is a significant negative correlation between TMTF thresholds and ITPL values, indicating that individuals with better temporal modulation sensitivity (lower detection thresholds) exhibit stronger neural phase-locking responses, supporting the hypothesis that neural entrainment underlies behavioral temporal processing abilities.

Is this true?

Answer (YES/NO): NO